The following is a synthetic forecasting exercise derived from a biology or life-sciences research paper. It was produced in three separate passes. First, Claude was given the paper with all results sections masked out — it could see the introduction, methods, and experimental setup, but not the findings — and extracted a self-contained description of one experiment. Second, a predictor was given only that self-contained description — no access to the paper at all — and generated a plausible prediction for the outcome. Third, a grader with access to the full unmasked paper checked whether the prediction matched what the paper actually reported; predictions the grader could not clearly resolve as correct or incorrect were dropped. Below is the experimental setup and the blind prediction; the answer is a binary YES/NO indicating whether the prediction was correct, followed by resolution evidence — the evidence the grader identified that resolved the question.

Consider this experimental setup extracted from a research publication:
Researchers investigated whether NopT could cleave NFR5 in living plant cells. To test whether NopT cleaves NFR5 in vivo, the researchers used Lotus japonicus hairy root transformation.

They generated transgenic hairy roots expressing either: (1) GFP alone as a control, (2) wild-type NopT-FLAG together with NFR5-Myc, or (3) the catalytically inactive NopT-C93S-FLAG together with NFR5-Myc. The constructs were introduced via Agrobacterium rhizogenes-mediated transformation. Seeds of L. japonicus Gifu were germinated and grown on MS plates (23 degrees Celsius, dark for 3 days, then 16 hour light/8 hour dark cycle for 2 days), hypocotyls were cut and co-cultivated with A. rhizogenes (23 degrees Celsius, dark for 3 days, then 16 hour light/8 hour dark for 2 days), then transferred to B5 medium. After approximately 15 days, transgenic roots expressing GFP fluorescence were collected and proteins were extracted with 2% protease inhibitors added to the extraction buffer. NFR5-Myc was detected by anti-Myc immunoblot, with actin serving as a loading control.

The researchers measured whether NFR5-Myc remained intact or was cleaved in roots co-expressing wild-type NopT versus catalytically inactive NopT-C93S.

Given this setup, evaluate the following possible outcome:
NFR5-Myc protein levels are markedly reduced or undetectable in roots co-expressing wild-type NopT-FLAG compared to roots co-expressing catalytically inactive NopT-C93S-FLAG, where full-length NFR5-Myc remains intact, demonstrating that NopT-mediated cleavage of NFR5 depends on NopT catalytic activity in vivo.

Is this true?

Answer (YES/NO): NO